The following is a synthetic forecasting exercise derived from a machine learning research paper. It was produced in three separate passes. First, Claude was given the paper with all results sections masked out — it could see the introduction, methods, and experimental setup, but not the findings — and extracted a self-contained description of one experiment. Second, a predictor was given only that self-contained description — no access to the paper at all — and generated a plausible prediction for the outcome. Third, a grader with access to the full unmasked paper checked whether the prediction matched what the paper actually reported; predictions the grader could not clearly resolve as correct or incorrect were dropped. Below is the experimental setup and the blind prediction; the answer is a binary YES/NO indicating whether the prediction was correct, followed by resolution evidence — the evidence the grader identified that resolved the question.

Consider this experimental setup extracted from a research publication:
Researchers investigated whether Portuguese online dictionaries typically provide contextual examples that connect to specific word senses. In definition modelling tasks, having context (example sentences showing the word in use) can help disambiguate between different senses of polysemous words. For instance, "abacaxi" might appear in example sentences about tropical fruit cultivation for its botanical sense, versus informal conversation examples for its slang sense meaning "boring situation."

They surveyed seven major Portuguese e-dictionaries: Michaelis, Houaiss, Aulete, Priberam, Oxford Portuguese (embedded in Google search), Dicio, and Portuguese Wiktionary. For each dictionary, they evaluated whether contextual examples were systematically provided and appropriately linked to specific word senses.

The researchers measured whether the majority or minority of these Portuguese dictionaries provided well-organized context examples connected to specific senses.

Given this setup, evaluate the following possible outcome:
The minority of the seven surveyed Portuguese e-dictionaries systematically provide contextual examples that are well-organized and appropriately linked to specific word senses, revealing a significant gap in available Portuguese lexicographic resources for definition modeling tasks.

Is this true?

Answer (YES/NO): YES